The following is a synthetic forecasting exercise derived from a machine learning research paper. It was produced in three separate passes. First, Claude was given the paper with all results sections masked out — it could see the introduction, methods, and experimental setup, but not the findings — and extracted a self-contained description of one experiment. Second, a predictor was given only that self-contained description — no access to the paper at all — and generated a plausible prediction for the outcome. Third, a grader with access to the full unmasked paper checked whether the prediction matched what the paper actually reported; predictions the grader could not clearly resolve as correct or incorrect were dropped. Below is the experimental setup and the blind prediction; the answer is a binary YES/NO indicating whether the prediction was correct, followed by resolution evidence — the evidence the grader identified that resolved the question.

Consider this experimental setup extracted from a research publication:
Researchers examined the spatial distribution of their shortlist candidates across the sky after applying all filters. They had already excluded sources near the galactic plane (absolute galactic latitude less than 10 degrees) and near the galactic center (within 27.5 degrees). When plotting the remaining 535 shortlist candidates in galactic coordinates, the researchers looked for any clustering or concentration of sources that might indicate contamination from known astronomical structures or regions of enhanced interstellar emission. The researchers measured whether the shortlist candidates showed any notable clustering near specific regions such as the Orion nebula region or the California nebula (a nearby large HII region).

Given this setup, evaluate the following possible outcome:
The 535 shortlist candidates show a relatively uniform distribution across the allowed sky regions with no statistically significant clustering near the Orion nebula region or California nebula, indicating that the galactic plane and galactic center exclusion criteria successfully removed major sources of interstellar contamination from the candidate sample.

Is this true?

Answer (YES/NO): NO